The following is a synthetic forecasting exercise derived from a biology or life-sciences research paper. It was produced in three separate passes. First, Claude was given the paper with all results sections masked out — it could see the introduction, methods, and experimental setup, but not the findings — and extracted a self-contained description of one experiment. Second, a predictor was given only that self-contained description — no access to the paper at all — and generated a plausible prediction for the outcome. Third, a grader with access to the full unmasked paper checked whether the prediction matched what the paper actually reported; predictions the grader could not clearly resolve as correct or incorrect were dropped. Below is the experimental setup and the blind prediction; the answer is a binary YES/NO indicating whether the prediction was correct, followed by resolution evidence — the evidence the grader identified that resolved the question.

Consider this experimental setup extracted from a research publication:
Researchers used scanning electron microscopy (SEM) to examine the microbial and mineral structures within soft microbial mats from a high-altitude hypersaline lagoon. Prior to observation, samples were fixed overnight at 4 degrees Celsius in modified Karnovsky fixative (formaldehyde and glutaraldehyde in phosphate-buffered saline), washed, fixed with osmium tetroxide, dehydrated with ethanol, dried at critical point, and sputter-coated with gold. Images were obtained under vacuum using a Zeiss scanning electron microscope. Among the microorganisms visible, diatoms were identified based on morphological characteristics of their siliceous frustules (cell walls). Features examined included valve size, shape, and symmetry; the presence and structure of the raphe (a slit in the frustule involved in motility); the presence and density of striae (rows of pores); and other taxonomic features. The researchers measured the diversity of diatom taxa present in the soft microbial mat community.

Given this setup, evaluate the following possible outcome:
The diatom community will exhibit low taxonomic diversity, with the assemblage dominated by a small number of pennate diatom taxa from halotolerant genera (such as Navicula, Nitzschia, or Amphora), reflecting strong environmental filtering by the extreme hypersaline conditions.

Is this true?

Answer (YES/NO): YES